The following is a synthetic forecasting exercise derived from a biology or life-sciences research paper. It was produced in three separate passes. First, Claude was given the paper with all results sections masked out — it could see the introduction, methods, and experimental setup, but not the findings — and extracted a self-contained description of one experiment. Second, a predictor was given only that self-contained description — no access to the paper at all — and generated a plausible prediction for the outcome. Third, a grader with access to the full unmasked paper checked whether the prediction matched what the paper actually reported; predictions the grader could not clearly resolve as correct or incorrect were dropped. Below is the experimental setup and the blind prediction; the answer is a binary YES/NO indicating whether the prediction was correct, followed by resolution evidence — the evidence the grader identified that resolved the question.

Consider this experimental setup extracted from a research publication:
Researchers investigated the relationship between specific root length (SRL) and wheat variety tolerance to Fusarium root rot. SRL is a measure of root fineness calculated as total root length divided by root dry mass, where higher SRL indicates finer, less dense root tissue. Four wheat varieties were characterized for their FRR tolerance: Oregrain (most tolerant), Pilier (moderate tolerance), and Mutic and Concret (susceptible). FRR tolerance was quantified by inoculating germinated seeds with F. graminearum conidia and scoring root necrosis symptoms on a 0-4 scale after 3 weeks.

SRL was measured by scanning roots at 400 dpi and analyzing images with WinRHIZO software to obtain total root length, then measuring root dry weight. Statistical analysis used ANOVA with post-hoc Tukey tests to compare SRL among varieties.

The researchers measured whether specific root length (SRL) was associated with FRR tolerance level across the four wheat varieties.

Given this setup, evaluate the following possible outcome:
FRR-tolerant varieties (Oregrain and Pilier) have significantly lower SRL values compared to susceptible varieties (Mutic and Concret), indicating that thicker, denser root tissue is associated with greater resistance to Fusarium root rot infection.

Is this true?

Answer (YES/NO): NO